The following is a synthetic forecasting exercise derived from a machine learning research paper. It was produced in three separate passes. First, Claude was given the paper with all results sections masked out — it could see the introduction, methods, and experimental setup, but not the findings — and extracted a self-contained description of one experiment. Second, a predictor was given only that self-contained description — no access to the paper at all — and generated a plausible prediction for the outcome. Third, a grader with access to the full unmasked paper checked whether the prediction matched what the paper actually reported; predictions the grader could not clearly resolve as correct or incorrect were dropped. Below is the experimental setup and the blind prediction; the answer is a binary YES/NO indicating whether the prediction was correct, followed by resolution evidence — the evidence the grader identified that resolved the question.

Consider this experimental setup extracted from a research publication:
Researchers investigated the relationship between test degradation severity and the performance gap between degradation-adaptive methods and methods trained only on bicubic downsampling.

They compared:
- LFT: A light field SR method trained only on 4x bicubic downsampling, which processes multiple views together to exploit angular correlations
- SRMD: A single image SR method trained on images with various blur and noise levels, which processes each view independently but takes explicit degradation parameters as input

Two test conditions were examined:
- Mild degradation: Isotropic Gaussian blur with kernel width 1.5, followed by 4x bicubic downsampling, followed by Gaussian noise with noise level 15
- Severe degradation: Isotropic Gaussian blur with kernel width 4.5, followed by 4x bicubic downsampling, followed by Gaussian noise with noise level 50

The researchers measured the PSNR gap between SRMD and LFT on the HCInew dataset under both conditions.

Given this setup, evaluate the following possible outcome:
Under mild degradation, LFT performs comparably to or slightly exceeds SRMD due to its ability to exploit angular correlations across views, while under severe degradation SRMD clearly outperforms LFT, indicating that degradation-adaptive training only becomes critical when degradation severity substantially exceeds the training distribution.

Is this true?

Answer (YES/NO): NO